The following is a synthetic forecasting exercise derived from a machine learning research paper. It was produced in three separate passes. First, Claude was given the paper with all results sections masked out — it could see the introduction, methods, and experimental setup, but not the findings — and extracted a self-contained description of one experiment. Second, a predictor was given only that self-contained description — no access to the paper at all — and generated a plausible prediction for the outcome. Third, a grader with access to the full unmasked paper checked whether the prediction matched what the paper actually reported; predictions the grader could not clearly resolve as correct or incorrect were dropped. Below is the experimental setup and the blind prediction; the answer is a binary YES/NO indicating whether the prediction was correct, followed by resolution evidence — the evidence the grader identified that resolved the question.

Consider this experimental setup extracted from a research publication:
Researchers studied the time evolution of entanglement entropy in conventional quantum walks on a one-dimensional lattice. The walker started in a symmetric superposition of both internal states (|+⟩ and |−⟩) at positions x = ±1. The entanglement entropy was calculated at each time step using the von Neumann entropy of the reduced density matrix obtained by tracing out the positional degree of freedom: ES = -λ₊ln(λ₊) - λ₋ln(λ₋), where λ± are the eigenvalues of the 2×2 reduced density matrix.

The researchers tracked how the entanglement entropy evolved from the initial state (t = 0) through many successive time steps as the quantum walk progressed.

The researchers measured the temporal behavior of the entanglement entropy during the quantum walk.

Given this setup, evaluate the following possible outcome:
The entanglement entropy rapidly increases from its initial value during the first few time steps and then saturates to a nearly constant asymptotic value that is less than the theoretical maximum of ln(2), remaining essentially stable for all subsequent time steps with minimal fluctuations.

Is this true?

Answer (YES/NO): NO